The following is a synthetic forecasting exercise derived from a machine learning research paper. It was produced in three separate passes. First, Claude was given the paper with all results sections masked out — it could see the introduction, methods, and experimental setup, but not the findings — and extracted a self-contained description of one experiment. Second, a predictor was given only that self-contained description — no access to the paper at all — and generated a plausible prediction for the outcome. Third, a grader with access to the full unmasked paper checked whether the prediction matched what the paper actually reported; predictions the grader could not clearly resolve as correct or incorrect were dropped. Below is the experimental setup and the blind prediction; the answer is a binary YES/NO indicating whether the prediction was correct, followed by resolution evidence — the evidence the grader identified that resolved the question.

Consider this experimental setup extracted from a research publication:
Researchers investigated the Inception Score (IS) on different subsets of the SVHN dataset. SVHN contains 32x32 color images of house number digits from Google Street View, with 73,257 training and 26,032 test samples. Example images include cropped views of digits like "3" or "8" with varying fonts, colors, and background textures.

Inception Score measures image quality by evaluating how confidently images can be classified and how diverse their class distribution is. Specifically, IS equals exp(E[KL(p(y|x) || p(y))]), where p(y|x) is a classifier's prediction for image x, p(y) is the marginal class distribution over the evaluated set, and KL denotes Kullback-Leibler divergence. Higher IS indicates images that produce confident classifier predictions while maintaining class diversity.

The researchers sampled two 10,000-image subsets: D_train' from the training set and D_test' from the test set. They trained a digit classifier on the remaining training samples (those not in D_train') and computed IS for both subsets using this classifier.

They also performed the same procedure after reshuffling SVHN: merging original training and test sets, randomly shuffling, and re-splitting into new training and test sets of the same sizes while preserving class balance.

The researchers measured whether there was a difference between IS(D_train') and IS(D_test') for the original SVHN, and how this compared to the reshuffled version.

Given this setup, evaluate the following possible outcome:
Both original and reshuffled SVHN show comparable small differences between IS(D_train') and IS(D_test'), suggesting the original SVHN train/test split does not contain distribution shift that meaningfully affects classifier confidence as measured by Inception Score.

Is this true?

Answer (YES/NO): YES